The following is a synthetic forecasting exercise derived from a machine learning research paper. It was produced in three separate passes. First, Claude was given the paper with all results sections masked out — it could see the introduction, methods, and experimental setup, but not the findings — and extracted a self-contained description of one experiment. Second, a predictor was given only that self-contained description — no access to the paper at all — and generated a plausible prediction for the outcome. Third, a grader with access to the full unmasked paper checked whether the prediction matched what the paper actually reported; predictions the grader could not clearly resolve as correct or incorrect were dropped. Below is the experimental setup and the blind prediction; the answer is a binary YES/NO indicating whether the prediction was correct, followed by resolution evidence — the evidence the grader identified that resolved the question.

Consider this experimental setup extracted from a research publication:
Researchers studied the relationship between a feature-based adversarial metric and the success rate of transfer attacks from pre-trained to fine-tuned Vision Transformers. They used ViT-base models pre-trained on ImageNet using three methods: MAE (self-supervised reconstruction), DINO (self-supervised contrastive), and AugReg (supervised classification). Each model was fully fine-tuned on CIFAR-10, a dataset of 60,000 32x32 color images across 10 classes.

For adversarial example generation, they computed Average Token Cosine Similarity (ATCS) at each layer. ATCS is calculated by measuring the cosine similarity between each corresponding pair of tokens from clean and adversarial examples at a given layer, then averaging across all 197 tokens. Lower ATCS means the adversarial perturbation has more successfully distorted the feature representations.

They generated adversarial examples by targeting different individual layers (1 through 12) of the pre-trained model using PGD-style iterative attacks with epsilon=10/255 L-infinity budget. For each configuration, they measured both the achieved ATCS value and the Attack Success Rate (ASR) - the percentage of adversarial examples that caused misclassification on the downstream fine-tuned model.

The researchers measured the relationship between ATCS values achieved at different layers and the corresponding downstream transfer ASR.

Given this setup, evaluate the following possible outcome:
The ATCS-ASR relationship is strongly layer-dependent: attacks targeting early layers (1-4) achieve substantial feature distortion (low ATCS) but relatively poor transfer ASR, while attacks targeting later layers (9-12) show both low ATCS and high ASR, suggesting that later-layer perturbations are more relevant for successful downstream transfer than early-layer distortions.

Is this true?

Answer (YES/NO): NO